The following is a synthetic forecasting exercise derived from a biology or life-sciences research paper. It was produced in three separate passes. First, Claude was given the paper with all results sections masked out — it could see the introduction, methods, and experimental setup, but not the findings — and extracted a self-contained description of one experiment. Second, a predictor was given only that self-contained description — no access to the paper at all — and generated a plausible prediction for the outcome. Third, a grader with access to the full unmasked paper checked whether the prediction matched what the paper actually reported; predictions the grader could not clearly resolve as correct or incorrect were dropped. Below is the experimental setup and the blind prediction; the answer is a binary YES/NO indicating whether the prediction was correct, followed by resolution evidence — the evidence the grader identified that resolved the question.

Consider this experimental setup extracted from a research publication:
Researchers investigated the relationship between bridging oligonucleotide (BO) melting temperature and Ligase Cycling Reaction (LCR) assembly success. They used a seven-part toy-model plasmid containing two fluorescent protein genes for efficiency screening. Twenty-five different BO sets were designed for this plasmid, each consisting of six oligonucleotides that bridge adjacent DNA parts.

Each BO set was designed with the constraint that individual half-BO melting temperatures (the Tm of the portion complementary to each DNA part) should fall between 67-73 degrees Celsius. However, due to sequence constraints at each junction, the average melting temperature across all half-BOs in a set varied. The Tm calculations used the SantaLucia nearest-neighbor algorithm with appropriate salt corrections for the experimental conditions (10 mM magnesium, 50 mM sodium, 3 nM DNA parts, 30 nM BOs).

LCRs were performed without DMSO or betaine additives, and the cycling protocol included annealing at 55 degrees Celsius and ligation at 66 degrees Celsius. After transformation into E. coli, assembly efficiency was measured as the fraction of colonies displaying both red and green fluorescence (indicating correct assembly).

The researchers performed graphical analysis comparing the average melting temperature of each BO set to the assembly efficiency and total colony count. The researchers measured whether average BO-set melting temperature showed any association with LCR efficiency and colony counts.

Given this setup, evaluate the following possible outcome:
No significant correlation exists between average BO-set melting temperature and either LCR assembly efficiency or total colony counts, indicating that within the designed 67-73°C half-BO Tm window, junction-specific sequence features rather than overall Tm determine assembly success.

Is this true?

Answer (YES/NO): NO